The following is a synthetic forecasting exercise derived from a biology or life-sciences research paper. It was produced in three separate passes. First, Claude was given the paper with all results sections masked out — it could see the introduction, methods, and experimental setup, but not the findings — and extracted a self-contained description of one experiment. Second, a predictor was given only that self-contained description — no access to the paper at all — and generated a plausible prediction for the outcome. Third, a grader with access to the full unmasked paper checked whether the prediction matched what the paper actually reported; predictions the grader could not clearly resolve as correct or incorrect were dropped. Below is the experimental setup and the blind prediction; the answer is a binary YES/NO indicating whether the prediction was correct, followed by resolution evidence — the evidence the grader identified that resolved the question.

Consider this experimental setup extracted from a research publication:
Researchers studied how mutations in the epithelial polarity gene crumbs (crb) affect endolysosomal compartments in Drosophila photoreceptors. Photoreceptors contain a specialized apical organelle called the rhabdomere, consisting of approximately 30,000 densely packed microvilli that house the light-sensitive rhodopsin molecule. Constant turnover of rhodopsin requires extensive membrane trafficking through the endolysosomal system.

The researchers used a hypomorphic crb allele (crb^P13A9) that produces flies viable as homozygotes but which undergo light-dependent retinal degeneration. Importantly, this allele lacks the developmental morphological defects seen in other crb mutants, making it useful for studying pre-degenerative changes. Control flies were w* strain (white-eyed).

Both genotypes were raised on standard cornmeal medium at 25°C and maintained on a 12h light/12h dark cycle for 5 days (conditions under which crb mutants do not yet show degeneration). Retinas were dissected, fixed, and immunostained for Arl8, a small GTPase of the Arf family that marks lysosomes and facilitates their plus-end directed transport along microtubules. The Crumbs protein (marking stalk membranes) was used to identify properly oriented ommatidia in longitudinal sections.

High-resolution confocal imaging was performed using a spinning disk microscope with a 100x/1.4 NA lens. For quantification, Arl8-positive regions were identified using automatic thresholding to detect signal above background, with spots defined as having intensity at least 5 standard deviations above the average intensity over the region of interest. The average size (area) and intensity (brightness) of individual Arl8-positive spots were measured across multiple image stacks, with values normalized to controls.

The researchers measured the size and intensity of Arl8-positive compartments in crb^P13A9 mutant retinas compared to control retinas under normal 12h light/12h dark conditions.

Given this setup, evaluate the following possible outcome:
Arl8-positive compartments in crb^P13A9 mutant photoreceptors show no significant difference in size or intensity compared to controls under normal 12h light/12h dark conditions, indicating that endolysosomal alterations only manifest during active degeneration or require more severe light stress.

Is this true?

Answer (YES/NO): NO